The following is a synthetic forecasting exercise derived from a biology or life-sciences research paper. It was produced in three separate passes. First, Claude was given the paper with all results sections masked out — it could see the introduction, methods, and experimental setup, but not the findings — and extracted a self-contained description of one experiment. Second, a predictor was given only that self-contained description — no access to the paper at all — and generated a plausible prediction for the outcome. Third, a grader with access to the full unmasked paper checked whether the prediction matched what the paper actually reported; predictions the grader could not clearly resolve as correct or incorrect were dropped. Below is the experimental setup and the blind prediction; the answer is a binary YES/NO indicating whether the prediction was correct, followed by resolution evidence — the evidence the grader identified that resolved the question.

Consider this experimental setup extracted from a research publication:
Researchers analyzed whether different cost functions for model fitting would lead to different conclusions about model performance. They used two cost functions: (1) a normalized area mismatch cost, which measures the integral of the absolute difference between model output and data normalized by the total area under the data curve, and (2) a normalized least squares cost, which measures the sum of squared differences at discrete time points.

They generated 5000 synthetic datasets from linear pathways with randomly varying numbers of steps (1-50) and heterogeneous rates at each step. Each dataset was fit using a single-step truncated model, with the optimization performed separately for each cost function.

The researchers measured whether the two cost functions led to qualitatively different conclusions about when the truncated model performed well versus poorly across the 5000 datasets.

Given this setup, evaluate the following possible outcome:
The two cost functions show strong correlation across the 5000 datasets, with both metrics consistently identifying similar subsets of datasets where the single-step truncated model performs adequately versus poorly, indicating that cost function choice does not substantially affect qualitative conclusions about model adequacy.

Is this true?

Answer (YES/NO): YES